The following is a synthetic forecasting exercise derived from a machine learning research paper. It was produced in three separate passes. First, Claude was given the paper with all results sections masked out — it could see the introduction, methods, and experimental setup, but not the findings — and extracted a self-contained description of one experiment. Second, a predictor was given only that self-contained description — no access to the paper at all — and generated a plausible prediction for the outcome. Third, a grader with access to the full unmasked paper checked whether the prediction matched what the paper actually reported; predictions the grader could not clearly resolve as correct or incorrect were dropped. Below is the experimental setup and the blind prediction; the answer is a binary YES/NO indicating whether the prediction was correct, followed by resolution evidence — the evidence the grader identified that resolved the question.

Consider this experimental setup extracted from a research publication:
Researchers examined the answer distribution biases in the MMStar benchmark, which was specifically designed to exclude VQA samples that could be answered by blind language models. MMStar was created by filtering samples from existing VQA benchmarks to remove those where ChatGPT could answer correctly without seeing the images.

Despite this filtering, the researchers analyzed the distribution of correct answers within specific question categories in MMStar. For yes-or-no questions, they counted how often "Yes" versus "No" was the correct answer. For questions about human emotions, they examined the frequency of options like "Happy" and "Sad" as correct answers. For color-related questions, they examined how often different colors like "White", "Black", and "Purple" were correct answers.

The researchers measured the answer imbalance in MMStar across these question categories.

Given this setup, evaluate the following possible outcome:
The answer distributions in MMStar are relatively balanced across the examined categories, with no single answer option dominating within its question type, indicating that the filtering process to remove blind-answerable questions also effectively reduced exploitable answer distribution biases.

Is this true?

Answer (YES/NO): NO